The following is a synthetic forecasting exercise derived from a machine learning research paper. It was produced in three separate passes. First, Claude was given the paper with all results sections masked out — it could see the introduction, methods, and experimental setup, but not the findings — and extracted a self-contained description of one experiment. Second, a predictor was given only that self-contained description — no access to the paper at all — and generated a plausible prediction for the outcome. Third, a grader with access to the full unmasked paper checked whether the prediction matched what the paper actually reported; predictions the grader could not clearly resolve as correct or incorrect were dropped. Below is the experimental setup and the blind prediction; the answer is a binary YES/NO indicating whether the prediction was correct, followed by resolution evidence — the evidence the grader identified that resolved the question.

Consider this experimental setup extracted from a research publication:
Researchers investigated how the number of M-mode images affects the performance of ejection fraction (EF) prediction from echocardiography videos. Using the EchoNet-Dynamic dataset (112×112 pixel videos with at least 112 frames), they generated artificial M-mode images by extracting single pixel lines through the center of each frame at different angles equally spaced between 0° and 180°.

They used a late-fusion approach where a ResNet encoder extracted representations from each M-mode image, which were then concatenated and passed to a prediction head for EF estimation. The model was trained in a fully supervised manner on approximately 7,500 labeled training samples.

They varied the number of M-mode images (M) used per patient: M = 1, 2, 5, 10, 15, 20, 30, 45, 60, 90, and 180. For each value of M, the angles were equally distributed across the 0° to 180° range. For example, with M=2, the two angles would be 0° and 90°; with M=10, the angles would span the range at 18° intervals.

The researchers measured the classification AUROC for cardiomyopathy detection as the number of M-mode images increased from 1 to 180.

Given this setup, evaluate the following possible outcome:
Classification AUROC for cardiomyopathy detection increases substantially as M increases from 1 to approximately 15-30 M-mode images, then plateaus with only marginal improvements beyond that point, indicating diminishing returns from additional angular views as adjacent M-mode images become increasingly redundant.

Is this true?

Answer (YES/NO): NO